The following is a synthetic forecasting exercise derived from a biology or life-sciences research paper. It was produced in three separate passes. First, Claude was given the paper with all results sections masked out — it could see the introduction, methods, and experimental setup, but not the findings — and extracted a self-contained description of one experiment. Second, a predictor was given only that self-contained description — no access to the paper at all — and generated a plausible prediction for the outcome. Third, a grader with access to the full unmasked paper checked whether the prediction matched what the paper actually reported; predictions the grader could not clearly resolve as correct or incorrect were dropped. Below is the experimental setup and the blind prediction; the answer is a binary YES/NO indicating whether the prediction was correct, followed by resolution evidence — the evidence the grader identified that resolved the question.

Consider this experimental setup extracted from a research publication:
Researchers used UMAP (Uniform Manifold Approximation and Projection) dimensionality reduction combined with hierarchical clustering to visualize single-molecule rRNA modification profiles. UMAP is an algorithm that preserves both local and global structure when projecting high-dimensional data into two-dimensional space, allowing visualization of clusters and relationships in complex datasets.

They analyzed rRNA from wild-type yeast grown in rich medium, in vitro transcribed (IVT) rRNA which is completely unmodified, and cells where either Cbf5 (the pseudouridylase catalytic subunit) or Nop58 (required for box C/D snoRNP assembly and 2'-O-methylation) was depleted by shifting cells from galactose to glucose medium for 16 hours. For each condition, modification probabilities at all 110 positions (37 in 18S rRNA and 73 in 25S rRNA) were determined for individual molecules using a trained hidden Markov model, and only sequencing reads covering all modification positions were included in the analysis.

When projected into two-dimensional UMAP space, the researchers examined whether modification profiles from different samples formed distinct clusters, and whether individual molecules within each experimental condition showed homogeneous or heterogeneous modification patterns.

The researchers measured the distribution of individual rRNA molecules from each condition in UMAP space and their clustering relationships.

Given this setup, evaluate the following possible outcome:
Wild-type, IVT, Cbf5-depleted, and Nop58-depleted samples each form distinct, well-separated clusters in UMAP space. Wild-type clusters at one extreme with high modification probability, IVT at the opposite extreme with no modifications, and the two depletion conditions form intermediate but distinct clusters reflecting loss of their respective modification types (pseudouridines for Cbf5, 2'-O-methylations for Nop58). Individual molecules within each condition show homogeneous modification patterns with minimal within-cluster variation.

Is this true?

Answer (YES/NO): NO